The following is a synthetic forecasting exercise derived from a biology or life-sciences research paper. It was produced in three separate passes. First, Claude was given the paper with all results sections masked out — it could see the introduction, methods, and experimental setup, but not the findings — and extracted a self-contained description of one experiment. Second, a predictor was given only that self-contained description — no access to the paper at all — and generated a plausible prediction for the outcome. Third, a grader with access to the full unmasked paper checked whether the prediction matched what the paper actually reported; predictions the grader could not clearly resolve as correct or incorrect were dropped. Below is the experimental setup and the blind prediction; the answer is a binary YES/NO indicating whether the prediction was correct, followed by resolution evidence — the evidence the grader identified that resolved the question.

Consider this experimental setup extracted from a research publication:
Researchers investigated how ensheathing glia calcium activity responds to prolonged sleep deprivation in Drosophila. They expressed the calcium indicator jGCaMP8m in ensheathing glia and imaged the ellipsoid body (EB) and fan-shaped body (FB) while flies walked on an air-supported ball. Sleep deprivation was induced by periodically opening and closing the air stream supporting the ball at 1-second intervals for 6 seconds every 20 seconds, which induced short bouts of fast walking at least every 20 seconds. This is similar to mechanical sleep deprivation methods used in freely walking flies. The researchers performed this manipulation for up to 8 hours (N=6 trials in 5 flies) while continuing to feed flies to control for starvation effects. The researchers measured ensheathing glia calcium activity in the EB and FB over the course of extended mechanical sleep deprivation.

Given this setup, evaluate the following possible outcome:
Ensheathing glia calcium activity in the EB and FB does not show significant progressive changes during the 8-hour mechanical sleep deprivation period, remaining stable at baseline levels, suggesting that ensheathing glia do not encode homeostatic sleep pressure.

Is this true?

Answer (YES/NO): NO